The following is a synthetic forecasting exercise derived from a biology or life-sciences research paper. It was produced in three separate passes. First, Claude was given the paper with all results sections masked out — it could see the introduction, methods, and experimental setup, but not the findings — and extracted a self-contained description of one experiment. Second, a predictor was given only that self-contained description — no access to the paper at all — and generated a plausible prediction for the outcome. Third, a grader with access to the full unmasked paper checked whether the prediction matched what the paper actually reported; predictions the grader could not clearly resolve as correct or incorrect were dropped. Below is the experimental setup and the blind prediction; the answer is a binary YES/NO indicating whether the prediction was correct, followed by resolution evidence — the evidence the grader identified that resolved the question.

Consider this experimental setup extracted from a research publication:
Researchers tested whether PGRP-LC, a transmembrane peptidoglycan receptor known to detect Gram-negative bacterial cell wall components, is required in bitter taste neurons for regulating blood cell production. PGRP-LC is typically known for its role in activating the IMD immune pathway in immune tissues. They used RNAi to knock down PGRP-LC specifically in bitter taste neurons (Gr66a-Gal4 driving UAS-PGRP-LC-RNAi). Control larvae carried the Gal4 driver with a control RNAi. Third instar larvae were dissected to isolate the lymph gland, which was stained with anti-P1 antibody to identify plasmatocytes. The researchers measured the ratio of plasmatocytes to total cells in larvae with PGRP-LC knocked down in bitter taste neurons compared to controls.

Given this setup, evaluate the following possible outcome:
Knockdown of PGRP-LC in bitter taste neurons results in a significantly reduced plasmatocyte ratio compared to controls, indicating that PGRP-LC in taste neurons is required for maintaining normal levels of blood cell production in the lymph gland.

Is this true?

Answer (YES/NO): YES